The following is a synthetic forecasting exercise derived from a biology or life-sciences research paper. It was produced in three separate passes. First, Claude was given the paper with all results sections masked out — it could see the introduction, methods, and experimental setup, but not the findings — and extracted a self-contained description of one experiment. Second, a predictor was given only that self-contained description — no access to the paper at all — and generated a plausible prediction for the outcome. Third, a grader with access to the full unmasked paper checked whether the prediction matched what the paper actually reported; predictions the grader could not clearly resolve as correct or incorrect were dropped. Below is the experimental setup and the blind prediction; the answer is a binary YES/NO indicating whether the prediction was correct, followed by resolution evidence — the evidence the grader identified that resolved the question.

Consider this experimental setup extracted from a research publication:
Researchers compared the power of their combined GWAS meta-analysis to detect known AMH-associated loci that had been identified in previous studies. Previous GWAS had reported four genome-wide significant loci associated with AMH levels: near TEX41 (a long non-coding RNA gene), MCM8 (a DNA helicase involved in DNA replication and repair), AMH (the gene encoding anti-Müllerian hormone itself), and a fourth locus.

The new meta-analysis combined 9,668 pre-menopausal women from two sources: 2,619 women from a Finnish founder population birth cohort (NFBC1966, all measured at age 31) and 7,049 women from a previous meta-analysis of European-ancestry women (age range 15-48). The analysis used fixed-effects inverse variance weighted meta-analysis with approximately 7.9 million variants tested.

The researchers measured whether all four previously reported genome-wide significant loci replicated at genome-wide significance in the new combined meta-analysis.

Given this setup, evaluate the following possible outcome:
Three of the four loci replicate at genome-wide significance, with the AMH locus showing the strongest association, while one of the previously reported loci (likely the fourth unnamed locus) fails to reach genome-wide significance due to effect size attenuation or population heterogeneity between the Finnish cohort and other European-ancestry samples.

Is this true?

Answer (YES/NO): NO